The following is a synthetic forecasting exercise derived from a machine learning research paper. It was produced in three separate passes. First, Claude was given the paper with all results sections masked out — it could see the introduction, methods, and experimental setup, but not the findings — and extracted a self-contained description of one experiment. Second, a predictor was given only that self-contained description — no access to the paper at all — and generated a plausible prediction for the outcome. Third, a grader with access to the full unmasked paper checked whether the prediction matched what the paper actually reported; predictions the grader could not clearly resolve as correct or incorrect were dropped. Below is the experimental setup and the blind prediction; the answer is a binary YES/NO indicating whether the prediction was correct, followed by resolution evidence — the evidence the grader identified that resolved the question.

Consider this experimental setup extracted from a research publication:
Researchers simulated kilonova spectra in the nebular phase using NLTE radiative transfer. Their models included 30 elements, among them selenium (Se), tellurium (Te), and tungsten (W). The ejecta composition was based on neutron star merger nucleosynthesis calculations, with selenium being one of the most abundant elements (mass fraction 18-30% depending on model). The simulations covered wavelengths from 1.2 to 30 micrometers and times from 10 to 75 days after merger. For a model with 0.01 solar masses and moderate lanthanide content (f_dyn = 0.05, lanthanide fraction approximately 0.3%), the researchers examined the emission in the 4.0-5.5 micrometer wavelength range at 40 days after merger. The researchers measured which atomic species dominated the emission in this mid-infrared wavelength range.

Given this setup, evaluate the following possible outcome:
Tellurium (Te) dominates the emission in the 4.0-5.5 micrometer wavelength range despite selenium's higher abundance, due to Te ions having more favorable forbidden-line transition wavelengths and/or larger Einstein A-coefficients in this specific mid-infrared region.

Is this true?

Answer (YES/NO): NO